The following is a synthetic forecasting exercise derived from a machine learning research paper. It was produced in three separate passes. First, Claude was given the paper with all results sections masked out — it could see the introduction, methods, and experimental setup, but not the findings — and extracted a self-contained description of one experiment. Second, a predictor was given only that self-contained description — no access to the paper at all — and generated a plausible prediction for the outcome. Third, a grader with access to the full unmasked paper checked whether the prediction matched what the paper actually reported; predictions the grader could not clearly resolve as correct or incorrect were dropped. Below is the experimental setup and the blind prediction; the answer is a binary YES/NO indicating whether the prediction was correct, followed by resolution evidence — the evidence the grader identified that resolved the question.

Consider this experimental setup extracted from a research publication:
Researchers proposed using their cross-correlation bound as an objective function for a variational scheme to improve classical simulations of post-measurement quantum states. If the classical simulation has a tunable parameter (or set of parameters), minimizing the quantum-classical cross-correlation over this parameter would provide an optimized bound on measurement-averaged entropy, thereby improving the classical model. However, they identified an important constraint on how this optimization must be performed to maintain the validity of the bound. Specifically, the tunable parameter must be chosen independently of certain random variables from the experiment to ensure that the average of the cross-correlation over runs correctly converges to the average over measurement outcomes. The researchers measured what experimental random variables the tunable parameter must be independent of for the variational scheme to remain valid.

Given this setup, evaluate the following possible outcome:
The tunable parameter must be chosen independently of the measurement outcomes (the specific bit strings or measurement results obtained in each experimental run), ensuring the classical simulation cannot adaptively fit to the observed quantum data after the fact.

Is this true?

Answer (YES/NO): NO